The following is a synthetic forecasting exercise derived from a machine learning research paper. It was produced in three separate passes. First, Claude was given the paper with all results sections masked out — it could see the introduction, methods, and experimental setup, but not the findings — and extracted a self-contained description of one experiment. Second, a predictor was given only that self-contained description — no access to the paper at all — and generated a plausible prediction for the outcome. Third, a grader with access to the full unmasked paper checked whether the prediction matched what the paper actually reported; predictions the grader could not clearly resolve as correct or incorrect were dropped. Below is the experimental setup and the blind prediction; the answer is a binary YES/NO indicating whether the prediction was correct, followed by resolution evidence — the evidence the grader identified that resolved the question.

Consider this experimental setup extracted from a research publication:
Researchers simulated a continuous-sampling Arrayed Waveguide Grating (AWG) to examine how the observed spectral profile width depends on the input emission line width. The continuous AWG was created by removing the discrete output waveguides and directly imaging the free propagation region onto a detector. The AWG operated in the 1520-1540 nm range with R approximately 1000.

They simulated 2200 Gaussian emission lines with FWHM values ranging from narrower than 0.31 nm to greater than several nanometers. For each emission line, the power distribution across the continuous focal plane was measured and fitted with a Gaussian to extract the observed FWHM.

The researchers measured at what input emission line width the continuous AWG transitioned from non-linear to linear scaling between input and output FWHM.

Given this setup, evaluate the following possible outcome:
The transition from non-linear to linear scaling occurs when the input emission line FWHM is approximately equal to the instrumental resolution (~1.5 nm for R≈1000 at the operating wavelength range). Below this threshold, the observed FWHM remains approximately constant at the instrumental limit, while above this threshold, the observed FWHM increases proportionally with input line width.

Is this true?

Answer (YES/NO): NO